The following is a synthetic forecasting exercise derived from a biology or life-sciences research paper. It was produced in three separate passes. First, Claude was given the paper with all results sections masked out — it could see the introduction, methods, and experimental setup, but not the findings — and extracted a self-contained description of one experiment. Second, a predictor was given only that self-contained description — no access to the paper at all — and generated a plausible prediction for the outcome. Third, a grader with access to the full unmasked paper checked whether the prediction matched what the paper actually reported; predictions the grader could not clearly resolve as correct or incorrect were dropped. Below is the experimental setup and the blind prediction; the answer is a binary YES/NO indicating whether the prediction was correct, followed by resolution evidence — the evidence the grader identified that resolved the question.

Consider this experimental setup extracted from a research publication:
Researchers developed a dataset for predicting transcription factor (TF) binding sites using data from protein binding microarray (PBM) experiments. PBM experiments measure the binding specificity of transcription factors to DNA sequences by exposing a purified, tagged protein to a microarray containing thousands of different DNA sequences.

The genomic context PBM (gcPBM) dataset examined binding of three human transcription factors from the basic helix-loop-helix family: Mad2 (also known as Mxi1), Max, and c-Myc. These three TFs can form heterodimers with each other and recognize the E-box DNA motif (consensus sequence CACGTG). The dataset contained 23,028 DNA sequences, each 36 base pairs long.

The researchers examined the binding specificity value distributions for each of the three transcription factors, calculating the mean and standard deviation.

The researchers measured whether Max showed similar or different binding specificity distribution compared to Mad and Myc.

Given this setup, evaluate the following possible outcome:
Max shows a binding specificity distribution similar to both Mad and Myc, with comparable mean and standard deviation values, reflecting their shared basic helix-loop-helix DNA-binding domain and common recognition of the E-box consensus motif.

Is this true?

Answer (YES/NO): NO